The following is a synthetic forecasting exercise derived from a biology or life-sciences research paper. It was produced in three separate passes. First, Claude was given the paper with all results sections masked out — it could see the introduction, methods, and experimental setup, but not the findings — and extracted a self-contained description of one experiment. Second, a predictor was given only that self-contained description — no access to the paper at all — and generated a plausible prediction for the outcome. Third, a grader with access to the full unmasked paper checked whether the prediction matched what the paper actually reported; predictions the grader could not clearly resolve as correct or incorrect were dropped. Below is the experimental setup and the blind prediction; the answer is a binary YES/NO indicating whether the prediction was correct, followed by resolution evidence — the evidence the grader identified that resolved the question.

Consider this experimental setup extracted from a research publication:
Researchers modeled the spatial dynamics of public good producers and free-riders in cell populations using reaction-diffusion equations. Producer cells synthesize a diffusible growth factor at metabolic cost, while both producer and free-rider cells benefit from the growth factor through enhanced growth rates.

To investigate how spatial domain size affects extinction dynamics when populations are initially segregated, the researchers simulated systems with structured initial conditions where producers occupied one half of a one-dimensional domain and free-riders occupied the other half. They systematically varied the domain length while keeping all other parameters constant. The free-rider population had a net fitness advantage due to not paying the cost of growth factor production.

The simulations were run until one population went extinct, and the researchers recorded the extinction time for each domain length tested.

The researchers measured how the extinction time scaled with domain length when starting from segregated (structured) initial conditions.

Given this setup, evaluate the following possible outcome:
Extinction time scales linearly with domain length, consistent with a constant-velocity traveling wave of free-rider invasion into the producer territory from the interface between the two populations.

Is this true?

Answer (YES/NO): YES